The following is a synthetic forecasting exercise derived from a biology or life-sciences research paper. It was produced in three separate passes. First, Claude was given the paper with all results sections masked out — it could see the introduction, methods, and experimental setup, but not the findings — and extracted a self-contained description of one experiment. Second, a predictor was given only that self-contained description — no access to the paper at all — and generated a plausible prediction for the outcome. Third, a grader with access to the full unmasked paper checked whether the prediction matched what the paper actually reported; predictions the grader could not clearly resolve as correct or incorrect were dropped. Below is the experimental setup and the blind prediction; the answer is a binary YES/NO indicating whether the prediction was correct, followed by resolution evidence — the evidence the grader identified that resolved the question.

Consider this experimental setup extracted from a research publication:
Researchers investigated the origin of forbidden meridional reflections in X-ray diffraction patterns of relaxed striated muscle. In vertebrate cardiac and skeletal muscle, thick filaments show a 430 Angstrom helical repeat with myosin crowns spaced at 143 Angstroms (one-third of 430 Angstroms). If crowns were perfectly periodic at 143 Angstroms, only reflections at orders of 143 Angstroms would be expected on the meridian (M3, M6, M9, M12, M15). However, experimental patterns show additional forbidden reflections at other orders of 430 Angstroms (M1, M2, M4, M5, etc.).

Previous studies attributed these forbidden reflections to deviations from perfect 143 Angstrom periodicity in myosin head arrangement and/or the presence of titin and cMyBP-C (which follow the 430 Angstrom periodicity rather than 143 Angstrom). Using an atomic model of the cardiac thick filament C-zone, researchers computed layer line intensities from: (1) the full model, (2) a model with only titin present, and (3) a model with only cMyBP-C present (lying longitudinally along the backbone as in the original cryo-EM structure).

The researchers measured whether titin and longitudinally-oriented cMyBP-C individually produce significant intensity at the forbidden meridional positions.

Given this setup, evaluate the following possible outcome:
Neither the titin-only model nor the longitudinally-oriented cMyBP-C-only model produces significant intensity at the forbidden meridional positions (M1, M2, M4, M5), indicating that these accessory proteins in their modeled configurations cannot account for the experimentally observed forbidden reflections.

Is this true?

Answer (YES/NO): YES